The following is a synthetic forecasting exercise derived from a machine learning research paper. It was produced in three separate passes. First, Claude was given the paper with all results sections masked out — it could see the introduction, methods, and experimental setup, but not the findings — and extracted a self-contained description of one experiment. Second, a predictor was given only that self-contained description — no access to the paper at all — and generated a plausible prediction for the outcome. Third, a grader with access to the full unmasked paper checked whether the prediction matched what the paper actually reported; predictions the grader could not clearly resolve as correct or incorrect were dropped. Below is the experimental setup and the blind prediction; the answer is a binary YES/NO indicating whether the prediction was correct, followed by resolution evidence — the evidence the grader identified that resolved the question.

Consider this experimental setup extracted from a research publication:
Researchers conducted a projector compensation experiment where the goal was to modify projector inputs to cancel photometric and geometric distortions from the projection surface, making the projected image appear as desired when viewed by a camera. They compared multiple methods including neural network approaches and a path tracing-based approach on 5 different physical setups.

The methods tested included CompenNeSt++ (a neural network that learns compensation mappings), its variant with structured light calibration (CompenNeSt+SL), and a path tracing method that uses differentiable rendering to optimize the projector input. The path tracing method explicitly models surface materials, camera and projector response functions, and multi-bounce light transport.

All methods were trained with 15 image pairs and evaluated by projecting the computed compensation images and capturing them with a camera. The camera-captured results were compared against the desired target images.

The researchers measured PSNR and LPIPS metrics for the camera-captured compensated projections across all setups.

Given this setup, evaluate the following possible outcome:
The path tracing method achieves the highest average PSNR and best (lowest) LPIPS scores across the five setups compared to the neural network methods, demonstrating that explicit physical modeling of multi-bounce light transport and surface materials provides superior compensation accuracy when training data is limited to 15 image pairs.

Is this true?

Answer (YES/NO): NO